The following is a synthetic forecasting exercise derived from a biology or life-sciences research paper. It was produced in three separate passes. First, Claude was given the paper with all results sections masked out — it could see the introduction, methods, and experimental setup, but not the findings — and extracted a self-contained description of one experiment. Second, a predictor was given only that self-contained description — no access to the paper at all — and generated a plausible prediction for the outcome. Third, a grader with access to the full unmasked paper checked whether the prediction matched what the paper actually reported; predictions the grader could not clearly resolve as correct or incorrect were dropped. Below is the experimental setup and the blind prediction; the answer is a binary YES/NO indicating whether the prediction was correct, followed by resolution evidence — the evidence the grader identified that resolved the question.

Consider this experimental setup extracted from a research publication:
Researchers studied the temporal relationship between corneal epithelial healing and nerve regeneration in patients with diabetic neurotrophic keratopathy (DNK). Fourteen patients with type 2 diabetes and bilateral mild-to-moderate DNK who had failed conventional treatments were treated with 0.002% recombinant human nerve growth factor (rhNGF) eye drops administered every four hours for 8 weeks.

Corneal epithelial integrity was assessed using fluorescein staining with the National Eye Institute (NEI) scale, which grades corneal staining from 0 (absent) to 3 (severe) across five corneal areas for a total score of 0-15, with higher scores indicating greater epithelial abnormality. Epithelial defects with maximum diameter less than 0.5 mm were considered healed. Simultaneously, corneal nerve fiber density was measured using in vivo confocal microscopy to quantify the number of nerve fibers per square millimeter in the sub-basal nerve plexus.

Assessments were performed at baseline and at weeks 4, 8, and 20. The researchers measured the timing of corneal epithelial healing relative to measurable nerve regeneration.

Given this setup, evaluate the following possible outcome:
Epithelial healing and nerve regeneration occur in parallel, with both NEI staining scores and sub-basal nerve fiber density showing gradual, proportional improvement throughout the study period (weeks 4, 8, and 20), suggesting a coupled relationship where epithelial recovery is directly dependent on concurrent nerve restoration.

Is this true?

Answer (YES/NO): NO